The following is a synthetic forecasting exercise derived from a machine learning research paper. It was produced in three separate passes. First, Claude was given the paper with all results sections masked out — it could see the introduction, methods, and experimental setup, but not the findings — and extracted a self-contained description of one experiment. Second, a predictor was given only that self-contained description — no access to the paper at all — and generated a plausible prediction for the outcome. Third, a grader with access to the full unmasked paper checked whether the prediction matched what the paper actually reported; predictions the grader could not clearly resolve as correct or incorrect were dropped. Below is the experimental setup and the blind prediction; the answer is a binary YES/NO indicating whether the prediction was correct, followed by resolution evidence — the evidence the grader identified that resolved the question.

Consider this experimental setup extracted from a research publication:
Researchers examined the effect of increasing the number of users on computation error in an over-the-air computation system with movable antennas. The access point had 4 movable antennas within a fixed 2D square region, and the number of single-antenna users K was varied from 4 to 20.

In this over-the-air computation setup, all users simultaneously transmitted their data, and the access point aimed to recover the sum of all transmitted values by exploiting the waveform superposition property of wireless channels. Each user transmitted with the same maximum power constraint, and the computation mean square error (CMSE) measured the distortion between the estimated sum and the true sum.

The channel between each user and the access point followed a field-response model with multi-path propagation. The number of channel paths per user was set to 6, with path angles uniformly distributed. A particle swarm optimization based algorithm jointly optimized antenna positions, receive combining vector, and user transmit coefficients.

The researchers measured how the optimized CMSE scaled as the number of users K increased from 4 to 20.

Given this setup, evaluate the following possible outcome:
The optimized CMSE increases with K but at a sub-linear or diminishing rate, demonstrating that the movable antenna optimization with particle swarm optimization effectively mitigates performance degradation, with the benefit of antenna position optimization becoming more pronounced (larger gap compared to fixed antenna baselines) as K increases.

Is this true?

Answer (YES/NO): NO